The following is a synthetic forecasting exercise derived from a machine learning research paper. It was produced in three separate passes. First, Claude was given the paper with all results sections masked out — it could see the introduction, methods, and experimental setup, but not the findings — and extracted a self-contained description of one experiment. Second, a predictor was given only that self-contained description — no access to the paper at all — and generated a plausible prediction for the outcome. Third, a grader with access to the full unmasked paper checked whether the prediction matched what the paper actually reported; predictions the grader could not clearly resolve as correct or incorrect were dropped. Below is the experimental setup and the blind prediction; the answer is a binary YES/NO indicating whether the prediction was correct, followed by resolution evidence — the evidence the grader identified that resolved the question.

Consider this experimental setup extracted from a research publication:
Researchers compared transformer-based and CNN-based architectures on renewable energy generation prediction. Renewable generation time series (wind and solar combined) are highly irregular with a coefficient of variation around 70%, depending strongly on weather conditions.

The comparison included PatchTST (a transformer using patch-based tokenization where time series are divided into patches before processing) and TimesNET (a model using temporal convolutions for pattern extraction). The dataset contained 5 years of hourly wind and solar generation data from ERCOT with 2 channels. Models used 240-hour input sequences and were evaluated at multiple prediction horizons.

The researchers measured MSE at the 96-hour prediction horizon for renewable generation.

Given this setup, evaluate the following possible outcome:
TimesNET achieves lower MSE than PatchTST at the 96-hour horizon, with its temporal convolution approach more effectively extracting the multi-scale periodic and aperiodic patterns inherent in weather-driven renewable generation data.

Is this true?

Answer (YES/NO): NO